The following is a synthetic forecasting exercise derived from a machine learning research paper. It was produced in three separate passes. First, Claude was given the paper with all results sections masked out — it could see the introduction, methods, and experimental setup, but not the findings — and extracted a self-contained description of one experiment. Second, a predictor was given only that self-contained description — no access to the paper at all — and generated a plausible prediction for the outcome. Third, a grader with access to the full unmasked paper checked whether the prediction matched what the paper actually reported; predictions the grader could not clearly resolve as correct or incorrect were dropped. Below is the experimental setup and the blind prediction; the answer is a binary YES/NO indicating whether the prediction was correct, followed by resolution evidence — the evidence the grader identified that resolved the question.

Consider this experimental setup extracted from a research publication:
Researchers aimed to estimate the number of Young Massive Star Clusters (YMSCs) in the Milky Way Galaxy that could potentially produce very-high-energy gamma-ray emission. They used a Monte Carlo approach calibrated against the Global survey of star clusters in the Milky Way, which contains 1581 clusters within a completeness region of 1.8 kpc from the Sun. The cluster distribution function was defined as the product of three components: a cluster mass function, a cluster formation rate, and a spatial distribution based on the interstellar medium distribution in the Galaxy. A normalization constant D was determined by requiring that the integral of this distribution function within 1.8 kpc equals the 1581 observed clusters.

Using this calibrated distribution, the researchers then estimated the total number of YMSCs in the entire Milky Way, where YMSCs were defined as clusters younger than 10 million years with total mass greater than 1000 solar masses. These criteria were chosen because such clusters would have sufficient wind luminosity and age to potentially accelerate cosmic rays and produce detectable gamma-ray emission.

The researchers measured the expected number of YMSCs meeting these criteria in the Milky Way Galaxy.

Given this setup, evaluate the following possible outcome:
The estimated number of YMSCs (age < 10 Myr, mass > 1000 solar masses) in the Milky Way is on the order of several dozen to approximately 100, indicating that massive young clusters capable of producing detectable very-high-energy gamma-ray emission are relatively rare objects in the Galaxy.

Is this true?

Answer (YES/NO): NO